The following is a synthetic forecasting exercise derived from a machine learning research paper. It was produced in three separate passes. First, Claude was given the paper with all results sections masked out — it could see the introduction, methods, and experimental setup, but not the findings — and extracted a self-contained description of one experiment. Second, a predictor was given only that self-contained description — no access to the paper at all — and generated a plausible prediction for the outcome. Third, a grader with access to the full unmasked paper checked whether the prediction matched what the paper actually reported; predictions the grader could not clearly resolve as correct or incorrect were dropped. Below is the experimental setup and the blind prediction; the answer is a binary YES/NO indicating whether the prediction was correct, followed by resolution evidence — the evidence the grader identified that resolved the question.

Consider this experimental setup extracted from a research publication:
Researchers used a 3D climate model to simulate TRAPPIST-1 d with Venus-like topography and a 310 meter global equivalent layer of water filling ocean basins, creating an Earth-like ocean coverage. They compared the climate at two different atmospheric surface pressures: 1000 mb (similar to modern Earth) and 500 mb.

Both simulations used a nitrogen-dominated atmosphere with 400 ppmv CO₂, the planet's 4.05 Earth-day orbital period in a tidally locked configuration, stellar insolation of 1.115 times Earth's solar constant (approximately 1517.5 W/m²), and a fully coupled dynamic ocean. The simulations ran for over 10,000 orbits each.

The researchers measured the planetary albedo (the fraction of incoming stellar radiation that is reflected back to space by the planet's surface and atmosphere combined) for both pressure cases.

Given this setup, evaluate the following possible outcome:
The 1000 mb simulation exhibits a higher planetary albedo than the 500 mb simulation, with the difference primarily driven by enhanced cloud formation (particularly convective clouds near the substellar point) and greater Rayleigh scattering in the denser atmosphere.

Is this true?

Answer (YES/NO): NO